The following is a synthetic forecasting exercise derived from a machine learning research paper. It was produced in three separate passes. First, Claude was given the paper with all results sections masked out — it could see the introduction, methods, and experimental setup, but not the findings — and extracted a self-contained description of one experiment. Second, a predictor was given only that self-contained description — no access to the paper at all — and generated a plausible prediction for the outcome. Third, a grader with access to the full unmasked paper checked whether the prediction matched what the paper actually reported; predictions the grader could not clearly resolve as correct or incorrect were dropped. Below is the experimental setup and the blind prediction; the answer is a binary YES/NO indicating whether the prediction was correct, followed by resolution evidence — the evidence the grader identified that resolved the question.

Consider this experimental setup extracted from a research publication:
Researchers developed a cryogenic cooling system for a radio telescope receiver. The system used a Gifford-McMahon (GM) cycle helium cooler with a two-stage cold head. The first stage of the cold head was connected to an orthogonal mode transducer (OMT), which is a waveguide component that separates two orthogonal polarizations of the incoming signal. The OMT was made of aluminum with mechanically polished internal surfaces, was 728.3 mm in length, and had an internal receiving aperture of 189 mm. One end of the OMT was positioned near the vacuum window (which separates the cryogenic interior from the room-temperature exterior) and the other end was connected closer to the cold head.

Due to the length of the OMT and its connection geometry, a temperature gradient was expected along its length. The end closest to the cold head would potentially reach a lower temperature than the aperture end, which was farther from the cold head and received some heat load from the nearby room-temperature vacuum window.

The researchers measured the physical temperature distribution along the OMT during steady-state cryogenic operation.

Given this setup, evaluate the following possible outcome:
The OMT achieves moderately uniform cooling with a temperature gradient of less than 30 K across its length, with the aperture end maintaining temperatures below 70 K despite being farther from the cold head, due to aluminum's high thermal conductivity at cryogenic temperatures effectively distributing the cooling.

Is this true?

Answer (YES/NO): NO